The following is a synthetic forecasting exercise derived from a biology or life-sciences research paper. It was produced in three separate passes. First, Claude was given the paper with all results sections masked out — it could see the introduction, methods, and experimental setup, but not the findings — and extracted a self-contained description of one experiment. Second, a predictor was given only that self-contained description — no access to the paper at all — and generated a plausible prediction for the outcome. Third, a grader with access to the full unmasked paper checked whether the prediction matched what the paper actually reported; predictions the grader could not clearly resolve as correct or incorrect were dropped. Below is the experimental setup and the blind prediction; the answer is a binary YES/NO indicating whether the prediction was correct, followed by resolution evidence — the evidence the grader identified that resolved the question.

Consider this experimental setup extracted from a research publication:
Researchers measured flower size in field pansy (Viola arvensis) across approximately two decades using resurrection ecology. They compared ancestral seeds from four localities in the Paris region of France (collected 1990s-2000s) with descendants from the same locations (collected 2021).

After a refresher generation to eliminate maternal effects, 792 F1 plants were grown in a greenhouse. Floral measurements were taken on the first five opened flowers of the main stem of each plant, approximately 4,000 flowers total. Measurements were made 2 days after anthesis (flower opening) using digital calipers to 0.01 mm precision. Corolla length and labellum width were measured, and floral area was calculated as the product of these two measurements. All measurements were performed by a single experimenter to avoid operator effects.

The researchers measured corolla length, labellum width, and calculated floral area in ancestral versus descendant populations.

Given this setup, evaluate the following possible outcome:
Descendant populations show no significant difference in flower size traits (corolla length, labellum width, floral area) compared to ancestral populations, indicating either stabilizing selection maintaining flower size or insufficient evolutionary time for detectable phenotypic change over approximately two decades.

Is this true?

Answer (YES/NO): NO